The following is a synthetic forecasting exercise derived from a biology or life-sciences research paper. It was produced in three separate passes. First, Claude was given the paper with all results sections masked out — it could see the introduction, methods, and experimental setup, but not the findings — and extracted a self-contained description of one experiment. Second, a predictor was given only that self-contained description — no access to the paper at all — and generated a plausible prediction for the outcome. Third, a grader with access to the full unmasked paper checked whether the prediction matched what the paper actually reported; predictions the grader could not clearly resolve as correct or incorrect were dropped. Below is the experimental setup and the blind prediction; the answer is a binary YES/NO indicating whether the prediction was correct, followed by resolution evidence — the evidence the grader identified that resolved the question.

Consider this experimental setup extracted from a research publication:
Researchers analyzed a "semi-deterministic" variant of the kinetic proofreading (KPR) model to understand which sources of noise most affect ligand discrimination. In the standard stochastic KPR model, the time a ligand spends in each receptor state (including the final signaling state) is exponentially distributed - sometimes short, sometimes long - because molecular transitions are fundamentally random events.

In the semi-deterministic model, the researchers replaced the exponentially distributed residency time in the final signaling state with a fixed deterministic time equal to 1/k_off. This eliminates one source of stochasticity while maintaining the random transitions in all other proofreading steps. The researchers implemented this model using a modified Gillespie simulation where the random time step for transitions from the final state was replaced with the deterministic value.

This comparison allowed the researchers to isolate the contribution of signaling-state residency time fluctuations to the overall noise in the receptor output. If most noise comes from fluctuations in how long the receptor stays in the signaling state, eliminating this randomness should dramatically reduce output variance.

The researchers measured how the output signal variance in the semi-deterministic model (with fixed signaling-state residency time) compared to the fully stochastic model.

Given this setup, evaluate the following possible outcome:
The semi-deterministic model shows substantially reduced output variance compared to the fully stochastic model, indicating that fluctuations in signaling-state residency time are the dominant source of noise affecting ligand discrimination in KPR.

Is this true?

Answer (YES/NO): NO